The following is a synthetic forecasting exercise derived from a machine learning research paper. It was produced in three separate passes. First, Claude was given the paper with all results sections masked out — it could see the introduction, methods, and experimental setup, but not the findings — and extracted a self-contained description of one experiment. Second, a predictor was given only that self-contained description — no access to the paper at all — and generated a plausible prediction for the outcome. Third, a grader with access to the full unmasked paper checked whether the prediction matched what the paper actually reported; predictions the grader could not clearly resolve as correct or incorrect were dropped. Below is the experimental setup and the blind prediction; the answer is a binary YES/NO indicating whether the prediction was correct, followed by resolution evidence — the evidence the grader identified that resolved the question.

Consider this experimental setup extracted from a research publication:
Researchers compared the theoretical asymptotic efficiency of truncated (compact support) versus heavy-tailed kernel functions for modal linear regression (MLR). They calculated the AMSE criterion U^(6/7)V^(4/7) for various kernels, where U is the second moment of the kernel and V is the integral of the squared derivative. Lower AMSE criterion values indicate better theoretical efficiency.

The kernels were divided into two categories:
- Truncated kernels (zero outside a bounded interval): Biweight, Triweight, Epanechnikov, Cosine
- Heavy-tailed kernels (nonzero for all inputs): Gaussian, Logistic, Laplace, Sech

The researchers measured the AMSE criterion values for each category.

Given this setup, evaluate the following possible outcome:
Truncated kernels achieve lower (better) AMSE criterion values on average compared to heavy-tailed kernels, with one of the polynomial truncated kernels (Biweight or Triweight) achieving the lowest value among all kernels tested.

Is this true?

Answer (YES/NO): YES